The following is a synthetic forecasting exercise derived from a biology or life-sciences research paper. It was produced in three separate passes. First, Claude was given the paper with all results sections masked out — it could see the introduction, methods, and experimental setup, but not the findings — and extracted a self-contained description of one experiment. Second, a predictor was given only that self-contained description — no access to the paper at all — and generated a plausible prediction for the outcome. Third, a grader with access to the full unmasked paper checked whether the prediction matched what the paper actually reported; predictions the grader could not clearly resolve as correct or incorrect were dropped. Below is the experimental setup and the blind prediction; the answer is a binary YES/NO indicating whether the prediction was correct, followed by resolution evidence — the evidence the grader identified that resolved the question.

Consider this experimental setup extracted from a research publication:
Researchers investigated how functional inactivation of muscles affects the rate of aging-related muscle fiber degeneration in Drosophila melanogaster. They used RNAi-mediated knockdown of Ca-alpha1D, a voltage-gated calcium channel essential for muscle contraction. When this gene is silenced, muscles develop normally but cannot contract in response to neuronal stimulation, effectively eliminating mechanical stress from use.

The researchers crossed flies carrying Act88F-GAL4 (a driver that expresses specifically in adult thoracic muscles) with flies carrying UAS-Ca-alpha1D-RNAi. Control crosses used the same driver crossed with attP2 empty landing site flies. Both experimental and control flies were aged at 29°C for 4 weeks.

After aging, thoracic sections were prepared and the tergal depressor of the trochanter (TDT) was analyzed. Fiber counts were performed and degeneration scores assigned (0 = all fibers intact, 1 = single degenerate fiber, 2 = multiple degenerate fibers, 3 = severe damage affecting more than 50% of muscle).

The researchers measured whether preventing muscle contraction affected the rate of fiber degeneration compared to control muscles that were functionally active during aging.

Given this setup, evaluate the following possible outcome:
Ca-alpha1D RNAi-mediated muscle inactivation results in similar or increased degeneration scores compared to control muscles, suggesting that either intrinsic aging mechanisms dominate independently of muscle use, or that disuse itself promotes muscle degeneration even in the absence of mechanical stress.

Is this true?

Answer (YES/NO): YES